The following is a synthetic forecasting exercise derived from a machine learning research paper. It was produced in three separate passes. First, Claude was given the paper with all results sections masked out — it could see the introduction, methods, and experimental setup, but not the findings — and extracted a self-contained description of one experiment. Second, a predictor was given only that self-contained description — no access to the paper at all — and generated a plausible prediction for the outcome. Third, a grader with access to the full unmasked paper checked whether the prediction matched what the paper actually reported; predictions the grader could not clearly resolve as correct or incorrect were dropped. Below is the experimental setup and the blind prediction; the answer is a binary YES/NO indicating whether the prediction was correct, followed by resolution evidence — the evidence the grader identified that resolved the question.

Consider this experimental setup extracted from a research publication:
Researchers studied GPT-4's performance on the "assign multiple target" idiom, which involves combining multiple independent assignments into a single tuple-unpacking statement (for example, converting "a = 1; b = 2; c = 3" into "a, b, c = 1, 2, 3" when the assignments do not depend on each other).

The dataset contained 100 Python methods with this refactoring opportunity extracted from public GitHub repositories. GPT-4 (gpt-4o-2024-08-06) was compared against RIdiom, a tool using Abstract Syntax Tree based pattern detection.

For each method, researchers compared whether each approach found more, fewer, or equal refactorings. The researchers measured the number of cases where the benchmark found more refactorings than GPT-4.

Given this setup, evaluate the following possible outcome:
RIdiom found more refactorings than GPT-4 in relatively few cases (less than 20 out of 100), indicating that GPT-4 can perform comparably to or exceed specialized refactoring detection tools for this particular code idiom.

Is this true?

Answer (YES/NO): YES